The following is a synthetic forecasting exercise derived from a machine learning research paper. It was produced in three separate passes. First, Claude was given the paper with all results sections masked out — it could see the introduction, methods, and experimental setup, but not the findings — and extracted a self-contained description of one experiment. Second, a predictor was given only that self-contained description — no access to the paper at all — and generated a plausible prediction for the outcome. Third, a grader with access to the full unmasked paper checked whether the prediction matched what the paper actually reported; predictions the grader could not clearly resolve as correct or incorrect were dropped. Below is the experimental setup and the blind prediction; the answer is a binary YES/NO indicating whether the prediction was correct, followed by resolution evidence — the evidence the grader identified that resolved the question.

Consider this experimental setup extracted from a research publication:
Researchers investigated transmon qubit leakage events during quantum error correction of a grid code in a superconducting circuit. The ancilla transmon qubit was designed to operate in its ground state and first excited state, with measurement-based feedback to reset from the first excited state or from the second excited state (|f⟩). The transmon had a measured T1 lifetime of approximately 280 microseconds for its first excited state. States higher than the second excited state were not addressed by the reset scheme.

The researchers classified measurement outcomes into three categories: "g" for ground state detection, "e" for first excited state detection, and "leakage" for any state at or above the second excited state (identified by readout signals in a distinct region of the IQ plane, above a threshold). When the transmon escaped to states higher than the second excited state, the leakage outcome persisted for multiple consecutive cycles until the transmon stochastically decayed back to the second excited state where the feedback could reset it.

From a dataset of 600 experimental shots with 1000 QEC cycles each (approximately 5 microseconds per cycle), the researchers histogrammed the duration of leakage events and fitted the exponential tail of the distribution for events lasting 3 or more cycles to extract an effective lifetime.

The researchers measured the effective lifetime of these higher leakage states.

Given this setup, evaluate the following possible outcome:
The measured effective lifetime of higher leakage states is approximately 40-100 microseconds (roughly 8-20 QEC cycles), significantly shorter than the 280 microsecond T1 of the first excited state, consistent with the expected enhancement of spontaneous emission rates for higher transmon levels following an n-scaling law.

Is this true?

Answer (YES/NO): YES